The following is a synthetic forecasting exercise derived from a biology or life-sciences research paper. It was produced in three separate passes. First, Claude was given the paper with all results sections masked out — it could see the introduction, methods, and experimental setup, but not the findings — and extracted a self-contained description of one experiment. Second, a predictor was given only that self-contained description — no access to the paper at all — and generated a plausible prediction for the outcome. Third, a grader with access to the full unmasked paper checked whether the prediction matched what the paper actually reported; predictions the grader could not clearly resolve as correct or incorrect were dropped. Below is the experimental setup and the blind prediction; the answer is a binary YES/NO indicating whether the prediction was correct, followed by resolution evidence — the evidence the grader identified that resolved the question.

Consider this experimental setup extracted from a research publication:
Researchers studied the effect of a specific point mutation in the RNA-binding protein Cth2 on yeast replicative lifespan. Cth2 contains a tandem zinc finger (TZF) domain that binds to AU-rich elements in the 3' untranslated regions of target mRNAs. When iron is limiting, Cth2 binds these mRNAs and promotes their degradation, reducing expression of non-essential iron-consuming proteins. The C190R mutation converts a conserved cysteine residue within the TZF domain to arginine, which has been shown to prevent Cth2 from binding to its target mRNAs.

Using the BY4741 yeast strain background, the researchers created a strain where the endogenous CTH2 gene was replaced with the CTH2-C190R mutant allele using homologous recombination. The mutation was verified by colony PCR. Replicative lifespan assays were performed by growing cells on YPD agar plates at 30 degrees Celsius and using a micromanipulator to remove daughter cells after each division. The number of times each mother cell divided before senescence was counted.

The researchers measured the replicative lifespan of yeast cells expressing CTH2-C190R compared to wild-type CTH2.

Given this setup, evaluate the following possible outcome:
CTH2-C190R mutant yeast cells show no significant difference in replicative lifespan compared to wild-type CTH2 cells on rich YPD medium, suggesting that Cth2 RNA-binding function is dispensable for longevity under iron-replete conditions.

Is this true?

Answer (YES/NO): NO